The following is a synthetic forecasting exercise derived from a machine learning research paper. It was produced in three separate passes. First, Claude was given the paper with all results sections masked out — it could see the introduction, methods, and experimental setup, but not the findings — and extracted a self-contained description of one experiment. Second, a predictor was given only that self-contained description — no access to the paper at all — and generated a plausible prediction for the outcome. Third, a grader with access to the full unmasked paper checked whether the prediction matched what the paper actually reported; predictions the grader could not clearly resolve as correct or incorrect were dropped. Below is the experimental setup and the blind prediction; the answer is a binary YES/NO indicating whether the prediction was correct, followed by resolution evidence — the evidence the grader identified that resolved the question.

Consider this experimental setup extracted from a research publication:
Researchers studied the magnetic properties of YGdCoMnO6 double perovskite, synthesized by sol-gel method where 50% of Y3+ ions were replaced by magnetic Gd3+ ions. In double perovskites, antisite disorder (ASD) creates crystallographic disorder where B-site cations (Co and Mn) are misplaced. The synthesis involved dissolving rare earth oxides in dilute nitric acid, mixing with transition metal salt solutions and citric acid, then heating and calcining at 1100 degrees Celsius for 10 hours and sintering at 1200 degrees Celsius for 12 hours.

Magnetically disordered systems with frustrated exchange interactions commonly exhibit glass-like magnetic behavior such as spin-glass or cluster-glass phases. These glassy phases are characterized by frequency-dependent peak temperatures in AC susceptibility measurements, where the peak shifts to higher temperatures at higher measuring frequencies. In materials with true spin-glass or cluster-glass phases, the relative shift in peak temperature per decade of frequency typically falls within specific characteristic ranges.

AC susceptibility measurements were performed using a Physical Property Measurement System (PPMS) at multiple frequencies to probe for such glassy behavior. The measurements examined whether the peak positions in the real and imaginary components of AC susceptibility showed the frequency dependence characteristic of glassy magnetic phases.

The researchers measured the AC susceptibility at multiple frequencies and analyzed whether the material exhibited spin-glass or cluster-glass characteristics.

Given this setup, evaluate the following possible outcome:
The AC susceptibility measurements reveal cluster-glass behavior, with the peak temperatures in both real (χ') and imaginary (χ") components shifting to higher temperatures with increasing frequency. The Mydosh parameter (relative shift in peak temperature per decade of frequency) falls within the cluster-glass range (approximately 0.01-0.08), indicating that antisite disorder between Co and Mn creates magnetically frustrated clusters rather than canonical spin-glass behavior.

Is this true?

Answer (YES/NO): NO